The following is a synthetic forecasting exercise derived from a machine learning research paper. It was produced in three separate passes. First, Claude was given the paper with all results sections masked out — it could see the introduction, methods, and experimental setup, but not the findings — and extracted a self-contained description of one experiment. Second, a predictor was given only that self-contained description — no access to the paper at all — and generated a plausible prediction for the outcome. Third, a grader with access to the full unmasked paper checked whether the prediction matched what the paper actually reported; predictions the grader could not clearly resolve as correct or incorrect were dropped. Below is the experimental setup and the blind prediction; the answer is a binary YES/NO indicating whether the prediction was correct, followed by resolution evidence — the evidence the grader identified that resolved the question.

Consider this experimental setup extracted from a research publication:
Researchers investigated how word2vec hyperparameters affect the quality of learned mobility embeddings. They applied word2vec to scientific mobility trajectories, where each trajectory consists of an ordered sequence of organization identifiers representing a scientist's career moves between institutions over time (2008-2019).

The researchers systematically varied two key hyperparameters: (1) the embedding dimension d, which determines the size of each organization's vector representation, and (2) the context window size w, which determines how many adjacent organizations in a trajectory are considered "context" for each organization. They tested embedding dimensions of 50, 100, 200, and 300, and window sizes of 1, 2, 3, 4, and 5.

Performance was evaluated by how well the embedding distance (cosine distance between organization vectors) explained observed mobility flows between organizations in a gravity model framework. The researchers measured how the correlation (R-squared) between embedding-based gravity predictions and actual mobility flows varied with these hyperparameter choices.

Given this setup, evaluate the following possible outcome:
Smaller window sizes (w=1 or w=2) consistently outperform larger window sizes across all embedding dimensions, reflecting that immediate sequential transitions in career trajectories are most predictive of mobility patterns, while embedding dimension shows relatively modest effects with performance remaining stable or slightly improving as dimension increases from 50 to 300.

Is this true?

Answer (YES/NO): YES